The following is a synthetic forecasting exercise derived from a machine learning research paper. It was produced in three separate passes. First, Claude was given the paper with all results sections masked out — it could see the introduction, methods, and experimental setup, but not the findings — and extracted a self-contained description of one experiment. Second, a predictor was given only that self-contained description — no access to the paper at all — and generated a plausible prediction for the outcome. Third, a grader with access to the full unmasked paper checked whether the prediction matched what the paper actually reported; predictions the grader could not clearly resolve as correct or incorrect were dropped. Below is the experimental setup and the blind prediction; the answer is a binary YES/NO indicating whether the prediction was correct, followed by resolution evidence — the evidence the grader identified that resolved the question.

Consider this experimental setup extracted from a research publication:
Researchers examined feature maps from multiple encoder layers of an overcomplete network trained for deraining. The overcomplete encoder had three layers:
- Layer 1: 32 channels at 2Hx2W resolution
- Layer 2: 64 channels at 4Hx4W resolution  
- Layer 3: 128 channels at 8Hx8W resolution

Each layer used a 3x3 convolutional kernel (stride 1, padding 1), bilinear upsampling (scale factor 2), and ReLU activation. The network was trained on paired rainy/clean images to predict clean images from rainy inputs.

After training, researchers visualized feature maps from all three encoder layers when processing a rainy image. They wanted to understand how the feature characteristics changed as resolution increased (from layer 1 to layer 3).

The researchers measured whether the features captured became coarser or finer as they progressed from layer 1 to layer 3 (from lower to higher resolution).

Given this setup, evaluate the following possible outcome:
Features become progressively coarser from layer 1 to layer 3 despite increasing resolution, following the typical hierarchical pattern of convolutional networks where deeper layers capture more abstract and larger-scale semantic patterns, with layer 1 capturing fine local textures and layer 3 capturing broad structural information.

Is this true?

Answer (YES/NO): NO